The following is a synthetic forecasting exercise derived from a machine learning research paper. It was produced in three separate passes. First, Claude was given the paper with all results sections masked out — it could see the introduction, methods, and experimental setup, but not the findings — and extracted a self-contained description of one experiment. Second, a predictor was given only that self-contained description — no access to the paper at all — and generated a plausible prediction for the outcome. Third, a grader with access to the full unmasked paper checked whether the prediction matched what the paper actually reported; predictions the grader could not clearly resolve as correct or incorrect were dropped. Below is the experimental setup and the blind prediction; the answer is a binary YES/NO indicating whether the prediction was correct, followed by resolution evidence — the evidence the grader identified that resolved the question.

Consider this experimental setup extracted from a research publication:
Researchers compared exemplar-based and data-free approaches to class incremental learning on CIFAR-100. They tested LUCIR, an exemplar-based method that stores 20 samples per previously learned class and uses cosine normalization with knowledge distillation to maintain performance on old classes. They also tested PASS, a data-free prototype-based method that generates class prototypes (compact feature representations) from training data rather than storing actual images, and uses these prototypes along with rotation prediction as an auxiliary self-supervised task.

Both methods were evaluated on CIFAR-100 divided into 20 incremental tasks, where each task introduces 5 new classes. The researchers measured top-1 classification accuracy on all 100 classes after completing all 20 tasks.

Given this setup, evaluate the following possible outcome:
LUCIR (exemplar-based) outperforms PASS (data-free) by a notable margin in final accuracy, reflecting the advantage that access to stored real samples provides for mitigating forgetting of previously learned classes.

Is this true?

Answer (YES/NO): NO